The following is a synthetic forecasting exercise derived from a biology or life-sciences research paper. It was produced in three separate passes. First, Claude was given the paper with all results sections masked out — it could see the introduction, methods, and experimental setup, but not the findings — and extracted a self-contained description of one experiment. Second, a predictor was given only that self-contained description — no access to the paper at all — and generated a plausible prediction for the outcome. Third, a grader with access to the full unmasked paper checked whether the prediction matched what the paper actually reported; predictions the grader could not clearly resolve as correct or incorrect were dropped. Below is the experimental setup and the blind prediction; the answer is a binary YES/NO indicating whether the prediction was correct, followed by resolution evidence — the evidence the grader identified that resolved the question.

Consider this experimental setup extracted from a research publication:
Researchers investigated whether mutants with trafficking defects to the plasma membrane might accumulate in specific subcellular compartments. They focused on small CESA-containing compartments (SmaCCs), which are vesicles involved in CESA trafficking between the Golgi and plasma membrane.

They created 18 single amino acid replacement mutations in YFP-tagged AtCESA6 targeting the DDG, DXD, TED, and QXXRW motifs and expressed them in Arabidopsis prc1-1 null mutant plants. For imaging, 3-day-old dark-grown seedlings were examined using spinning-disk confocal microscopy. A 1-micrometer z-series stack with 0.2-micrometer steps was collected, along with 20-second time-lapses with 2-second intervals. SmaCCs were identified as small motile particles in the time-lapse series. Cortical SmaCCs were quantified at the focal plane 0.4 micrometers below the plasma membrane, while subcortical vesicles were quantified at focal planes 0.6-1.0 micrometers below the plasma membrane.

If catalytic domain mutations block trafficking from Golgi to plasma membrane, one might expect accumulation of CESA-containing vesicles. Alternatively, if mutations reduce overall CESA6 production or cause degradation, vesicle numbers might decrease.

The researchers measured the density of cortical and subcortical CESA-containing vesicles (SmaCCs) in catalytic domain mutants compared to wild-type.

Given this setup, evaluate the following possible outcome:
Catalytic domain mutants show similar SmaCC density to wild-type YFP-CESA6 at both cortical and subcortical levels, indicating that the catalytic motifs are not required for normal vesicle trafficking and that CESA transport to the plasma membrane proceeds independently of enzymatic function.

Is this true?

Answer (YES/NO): NO